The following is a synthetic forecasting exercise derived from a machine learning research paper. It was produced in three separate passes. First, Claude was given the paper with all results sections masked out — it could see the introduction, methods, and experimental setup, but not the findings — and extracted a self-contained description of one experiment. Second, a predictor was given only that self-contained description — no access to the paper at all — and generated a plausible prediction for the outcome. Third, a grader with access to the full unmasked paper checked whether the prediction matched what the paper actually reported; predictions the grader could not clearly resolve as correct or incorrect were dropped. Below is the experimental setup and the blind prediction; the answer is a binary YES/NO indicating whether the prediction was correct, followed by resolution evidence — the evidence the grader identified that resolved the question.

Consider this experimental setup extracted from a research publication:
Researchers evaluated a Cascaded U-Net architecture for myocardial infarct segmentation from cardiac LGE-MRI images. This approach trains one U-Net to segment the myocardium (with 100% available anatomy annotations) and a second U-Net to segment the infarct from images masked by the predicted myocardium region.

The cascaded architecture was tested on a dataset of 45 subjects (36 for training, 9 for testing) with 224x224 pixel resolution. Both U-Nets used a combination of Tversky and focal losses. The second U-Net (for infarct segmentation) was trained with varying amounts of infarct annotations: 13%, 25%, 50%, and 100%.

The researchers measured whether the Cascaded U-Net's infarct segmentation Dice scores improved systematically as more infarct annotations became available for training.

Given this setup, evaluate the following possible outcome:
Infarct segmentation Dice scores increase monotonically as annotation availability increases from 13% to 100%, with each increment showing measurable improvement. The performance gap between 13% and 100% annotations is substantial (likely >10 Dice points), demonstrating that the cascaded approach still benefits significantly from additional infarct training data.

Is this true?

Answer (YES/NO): NO